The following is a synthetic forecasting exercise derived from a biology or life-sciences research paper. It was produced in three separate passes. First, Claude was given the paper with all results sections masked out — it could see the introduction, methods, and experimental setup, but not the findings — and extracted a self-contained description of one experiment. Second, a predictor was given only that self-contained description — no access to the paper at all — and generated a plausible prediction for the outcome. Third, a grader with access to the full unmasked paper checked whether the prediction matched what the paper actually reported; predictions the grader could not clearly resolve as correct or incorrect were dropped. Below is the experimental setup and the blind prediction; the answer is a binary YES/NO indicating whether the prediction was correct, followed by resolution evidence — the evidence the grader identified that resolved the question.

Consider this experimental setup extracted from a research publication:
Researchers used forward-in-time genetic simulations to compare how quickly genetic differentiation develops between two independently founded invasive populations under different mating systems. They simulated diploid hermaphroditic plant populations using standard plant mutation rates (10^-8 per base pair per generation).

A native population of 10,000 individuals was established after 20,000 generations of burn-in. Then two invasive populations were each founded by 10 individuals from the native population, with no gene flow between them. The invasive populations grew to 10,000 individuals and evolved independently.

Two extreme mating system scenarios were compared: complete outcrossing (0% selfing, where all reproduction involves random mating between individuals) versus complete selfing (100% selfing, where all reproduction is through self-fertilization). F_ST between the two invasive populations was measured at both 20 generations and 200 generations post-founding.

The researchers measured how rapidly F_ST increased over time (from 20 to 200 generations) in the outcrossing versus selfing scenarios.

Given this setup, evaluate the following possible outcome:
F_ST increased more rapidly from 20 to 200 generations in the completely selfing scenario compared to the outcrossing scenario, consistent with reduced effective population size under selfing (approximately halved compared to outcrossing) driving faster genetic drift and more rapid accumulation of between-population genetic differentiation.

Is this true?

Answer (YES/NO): YES